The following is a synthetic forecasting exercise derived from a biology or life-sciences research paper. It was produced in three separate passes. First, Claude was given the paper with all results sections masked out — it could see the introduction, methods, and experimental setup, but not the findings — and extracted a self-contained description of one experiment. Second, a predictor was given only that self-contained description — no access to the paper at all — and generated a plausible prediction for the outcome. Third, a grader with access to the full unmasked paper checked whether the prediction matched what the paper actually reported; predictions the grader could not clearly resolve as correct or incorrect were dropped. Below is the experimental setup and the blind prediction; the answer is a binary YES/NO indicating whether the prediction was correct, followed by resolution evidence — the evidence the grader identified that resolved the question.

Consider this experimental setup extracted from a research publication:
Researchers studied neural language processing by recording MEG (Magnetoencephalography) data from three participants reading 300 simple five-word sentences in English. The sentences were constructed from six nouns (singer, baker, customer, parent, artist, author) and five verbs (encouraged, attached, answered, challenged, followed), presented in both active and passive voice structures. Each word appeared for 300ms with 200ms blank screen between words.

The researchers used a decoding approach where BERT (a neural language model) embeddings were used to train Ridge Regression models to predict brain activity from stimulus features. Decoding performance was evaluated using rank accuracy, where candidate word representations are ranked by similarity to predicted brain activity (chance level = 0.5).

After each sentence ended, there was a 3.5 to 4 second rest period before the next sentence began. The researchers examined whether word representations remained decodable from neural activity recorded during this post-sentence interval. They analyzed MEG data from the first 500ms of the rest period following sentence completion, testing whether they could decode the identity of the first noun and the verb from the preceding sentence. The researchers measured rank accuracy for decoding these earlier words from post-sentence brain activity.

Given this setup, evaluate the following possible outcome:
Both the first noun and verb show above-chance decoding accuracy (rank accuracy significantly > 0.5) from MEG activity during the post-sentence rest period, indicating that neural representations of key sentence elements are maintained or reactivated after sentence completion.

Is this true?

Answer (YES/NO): YES